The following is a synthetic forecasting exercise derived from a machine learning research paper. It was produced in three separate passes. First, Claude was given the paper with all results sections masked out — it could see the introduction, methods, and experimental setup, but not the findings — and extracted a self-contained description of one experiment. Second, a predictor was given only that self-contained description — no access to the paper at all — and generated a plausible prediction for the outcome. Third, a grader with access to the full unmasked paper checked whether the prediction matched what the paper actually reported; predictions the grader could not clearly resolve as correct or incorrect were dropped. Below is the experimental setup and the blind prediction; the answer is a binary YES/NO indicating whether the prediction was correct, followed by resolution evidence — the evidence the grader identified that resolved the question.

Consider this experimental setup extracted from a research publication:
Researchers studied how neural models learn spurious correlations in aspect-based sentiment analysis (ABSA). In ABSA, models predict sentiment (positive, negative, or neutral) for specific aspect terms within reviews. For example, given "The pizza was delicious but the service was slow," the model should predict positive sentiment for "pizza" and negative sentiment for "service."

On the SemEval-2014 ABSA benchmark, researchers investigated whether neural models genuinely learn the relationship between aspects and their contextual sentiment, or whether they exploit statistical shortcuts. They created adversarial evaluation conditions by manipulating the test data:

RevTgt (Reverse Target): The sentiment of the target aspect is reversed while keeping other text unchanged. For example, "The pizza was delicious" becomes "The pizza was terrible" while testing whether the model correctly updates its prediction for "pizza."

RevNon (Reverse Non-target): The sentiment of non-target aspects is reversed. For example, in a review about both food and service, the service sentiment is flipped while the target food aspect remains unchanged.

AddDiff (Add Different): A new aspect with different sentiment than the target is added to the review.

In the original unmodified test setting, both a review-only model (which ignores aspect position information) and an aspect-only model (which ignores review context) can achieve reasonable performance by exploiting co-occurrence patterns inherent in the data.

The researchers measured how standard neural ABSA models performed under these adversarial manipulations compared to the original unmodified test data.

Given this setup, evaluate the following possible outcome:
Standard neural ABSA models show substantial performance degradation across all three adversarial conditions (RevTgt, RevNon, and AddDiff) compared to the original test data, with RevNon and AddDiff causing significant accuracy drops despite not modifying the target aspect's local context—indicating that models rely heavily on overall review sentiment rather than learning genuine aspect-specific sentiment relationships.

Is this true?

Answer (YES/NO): NO